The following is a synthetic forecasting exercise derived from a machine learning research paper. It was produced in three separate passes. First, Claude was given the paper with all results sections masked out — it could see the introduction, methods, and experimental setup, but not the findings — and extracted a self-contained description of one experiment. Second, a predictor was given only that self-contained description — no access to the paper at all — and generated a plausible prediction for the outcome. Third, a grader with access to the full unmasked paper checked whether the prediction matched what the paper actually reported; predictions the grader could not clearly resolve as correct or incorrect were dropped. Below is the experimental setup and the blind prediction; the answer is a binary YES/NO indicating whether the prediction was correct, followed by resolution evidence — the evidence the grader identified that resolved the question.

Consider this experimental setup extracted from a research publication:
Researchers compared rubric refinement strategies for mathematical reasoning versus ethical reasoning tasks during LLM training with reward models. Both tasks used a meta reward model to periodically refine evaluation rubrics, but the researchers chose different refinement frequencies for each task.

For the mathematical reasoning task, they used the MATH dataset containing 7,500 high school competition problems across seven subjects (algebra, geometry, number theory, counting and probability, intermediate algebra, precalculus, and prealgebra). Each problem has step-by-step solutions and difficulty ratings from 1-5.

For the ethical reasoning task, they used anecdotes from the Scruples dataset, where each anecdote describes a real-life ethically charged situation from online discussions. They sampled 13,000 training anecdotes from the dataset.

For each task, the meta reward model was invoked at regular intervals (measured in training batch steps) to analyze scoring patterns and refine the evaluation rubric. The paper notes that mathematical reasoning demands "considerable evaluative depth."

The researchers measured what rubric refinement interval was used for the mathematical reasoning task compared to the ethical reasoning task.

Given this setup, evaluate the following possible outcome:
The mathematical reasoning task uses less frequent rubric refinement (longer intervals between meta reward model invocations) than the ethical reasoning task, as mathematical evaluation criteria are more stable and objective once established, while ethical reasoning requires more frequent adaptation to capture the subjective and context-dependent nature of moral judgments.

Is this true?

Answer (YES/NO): YES